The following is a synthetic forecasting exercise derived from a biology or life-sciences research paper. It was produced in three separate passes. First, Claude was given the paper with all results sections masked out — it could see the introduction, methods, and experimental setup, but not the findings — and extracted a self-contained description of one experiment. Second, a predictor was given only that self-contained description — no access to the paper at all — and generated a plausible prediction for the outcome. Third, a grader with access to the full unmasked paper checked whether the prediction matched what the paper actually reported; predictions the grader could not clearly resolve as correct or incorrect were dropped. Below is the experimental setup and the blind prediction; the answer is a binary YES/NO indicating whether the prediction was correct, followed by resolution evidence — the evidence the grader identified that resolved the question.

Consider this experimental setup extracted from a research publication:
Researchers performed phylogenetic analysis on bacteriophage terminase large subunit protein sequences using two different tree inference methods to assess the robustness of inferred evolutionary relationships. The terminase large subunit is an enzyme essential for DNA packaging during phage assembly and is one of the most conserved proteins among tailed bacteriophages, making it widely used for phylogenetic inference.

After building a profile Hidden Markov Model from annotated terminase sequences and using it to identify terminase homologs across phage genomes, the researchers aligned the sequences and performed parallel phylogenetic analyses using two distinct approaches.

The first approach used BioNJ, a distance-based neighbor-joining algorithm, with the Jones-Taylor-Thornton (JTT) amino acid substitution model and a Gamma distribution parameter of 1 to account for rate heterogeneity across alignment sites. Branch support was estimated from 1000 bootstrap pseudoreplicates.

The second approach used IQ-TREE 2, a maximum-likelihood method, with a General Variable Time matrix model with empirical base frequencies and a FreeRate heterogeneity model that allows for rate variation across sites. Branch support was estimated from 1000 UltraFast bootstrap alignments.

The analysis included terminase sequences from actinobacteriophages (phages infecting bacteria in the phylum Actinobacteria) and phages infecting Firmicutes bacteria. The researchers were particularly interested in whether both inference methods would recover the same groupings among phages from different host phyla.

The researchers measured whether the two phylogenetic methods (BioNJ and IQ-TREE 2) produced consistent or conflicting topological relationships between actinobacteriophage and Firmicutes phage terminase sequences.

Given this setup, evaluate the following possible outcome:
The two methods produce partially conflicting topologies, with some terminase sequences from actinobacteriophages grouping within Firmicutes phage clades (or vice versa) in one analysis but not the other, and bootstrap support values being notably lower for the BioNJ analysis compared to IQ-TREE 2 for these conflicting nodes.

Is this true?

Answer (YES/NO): NO